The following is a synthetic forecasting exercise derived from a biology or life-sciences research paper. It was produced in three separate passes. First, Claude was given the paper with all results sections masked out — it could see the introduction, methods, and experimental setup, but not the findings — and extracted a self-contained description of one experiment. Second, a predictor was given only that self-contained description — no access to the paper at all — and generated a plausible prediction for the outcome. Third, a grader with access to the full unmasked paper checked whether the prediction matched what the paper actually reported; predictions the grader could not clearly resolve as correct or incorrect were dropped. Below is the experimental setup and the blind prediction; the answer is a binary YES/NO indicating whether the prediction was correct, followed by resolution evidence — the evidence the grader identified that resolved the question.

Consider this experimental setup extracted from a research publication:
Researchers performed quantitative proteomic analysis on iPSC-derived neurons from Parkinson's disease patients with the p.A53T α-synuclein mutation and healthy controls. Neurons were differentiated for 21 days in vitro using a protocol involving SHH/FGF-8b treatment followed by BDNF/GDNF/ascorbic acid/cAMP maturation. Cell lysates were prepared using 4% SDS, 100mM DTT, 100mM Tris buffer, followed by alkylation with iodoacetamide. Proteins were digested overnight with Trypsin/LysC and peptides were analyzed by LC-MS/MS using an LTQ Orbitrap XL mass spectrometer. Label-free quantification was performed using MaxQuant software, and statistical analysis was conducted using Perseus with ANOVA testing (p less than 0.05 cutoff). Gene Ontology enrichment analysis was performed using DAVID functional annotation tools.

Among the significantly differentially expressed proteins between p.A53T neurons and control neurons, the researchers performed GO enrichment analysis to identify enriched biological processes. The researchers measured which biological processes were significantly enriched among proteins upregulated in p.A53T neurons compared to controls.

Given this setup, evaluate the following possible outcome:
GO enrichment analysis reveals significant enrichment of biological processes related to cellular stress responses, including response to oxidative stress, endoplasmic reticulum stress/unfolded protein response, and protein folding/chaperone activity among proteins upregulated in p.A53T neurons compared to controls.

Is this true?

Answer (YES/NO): NO